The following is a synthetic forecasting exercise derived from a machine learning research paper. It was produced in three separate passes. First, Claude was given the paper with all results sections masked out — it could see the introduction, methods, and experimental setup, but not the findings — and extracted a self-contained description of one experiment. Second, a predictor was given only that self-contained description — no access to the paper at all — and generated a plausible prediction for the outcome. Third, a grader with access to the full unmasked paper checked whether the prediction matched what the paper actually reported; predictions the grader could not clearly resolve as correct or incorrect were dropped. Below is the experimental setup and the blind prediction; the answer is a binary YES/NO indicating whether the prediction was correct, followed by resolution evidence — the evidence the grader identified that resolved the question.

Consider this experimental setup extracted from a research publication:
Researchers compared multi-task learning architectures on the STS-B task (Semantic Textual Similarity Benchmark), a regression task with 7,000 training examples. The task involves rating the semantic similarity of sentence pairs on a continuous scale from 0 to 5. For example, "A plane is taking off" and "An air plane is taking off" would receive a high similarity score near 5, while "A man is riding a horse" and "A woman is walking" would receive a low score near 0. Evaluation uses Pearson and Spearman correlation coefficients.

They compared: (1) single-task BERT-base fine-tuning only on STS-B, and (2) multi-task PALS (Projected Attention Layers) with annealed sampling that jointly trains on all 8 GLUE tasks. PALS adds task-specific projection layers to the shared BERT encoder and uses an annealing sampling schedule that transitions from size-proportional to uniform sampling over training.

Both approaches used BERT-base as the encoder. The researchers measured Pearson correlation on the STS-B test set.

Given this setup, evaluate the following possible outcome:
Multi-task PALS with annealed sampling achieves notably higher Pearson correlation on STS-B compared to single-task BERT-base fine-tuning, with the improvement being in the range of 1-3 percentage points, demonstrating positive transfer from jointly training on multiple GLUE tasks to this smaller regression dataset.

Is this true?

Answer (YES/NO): NO